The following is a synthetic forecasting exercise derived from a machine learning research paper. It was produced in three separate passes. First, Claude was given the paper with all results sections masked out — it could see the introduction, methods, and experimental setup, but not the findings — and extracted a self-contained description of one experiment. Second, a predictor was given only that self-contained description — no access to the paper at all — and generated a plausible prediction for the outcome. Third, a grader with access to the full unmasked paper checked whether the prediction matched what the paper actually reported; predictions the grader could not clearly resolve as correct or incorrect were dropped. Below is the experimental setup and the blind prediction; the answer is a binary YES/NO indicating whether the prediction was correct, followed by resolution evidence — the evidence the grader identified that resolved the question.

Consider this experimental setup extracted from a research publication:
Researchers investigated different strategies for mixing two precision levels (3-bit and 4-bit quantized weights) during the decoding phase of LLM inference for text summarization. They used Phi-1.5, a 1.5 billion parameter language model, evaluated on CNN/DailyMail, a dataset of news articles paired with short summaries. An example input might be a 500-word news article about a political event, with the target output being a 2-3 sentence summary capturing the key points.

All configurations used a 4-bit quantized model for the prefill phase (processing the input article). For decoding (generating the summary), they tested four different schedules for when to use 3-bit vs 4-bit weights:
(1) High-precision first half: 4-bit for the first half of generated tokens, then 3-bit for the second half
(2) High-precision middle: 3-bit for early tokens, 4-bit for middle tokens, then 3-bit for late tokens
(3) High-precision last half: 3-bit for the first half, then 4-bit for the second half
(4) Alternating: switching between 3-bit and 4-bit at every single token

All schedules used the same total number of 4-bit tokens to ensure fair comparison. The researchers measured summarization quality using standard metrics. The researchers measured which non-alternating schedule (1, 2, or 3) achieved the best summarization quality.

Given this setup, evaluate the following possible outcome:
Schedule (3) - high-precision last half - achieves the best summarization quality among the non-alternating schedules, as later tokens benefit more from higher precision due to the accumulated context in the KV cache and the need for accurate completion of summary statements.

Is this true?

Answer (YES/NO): NO